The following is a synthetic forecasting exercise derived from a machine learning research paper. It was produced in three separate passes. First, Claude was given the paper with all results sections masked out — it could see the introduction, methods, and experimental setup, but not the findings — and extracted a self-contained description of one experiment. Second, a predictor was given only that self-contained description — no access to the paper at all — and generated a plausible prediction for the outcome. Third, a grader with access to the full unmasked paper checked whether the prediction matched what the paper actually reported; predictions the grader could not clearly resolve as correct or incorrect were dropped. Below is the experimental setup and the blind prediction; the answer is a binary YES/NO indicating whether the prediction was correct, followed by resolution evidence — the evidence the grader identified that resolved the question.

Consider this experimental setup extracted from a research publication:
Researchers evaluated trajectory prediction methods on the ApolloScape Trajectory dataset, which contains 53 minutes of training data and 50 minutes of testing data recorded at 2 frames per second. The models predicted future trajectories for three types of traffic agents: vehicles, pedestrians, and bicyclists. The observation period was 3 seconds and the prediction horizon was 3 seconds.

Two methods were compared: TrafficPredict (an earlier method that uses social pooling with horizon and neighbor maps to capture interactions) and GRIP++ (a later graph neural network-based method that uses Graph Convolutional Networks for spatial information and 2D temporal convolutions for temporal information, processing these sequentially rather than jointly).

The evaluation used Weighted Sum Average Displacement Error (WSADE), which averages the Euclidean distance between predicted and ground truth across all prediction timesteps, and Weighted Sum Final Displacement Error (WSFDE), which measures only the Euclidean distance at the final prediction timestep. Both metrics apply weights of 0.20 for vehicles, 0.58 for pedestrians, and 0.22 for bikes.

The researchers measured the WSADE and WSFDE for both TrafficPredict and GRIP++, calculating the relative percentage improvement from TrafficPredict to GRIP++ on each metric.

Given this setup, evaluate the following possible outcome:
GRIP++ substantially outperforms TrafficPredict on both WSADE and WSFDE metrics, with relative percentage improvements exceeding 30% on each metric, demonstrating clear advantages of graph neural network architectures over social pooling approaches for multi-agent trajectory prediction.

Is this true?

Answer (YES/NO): YES